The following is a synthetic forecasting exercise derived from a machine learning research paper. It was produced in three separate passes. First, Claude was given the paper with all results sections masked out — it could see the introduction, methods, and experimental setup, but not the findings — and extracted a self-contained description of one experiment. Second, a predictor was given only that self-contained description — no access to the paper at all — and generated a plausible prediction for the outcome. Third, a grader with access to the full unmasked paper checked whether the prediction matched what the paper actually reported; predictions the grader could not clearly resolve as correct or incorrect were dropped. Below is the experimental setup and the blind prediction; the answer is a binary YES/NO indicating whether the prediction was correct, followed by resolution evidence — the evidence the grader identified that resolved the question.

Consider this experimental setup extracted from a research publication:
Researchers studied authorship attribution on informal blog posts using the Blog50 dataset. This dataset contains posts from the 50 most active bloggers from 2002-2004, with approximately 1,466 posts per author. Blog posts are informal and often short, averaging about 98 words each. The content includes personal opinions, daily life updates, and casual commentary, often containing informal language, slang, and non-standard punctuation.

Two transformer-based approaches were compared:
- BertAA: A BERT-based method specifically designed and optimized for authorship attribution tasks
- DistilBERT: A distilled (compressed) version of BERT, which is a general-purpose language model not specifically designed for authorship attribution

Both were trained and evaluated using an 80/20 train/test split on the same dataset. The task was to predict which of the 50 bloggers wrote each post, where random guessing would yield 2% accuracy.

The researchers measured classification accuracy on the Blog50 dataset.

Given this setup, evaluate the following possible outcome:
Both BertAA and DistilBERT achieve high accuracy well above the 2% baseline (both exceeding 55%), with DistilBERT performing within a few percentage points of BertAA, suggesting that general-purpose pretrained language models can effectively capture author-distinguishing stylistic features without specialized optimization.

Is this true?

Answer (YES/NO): YES